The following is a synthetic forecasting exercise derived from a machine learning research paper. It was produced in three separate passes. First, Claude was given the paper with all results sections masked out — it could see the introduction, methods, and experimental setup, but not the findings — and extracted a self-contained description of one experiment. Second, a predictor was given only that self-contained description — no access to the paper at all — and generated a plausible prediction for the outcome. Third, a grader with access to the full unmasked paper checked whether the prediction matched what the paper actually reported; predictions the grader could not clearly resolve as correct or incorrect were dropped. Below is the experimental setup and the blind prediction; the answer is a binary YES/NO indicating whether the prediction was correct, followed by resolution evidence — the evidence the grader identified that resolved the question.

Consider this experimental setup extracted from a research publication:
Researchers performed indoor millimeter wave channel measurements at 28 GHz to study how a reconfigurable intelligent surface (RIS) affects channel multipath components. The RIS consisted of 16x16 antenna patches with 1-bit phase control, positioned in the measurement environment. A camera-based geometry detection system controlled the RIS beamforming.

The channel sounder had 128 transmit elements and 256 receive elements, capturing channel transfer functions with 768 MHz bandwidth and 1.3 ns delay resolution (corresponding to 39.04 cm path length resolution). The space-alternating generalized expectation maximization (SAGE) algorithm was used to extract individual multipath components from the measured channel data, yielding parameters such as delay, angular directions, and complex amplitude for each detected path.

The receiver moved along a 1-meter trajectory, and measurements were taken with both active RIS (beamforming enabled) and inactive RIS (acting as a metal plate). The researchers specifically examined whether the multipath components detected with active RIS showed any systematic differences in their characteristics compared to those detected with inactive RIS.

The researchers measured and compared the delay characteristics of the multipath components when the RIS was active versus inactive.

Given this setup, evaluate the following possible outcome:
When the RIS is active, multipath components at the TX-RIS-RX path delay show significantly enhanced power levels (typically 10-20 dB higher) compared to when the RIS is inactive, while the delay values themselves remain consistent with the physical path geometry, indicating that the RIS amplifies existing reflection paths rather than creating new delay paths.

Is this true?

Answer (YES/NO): NO